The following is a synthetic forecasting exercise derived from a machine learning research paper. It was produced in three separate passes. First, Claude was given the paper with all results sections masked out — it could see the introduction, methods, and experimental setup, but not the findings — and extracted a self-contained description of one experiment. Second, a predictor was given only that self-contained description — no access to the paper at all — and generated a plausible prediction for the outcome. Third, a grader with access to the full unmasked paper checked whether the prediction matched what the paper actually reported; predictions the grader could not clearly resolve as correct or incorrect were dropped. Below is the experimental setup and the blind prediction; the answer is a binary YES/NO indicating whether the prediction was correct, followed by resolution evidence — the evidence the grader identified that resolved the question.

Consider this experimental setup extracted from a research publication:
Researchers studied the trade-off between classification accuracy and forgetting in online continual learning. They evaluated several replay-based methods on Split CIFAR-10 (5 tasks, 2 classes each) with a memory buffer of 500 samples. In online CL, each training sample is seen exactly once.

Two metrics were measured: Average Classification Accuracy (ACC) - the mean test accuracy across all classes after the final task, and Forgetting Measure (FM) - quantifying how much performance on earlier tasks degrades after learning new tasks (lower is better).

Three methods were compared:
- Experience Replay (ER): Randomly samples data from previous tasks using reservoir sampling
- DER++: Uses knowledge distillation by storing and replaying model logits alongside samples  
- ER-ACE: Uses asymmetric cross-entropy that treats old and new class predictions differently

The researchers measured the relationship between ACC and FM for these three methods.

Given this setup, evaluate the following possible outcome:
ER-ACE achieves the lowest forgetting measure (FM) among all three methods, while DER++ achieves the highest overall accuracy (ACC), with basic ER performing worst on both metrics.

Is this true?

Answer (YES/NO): YES